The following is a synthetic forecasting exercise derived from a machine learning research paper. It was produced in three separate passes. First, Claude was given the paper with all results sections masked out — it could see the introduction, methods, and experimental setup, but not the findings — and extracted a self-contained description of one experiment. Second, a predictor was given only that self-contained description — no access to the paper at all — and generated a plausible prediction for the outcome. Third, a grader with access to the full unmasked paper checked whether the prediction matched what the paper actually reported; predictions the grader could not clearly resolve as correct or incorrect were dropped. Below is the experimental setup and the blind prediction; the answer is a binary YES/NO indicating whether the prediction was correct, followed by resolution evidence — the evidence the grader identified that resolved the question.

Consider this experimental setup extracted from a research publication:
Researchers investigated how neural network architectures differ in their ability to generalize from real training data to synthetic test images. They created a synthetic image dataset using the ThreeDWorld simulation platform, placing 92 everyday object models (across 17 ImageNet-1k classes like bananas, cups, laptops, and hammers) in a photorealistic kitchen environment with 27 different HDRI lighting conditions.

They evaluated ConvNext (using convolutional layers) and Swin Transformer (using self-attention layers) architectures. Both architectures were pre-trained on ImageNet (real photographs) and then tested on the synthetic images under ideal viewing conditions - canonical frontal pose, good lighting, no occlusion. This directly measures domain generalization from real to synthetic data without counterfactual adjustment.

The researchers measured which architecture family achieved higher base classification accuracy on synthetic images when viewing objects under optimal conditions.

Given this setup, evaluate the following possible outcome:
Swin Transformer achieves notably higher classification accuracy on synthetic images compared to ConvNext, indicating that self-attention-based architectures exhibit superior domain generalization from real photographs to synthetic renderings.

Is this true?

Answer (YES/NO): NO